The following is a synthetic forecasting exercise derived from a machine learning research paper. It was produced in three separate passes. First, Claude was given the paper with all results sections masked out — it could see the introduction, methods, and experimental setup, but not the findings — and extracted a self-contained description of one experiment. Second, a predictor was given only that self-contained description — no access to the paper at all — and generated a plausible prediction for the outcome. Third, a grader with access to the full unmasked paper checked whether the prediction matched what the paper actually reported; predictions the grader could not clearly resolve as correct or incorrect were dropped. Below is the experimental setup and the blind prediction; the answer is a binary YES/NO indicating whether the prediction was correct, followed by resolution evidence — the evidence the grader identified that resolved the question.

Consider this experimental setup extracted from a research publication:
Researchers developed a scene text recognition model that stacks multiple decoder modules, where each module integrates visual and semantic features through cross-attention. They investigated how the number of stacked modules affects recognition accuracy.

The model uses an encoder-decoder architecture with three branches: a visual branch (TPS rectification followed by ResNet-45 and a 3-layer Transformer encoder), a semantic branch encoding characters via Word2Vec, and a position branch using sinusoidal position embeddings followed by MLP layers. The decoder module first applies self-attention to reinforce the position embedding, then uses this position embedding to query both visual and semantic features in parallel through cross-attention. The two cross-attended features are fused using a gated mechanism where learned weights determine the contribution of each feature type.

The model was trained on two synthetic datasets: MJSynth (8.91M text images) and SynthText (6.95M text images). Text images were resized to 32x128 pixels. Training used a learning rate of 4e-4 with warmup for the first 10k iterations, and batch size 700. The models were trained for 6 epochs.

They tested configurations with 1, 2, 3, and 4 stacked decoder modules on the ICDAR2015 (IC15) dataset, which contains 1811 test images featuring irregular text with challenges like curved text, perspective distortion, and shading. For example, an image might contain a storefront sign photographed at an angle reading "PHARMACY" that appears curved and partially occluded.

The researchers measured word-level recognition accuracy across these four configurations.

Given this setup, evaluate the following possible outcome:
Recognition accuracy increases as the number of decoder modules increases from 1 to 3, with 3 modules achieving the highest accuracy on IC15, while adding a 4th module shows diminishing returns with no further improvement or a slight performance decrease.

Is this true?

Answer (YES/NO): YES